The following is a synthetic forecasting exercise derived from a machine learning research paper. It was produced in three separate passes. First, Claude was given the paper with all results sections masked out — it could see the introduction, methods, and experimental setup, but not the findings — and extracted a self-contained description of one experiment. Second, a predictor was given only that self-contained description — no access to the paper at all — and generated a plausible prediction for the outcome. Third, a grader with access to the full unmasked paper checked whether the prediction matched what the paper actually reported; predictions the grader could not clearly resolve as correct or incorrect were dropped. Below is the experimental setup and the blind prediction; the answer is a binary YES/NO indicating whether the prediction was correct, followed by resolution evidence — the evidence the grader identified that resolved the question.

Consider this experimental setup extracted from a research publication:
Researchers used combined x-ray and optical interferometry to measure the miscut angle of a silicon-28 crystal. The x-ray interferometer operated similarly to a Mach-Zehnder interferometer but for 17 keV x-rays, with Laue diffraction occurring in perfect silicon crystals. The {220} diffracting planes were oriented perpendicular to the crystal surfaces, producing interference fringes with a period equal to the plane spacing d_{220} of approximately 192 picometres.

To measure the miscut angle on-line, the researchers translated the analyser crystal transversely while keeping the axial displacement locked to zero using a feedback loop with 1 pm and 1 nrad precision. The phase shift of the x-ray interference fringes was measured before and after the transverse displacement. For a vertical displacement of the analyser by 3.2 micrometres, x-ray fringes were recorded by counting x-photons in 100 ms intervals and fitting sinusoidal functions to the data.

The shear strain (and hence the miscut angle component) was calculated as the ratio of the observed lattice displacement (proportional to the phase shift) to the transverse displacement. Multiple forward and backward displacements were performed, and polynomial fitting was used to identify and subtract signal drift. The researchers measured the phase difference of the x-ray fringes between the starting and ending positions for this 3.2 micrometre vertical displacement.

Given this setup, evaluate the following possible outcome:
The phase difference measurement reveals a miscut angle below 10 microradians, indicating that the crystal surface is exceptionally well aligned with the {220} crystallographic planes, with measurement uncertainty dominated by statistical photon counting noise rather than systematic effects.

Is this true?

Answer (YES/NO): NO